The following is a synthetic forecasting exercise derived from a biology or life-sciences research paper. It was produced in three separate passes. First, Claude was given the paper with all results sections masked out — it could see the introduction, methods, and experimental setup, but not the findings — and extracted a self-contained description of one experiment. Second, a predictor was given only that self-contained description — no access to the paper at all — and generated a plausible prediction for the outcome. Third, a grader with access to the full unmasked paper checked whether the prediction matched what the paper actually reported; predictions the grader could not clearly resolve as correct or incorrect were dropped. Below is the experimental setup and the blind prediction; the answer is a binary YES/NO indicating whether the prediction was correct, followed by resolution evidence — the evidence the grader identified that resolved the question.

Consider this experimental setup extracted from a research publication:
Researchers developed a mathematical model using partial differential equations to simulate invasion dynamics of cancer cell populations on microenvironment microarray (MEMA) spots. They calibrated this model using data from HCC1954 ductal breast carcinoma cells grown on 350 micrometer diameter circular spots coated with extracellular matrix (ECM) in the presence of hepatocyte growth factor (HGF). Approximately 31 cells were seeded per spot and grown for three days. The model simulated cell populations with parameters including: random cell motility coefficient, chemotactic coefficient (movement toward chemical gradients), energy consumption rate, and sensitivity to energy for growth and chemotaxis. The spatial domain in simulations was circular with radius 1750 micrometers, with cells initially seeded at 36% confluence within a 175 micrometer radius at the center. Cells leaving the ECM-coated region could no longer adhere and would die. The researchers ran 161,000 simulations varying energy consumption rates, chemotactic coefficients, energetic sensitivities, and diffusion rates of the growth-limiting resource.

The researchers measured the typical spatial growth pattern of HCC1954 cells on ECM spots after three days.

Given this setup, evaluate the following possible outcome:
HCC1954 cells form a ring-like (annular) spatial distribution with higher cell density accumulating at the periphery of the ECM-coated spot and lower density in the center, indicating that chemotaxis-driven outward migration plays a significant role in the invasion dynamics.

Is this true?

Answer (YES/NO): YES